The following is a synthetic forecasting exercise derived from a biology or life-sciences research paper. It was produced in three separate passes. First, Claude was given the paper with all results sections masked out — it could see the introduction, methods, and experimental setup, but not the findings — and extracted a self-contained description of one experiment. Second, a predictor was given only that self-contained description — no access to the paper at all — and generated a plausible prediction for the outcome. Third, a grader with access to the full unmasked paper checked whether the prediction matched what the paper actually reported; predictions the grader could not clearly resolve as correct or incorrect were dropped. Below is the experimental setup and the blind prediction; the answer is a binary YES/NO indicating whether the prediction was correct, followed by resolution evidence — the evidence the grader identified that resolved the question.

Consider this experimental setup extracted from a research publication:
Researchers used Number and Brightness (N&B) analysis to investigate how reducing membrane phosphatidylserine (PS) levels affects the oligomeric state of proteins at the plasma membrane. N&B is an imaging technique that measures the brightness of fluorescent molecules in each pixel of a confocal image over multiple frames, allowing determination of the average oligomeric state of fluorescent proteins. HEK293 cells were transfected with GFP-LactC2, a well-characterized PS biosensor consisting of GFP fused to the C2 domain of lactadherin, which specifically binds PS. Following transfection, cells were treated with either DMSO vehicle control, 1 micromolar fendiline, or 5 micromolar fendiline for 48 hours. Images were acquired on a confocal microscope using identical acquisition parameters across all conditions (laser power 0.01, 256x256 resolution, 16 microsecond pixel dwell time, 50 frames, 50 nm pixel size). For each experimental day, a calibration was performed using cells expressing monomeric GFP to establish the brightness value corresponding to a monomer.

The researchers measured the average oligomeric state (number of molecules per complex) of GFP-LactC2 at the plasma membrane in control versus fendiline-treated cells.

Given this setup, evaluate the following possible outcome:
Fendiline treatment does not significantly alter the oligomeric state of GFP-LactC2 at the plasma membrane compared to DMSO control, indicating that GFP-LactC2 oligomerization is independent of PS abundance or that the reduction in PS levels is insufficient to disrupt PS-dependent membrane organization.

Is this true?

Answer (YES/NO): NO